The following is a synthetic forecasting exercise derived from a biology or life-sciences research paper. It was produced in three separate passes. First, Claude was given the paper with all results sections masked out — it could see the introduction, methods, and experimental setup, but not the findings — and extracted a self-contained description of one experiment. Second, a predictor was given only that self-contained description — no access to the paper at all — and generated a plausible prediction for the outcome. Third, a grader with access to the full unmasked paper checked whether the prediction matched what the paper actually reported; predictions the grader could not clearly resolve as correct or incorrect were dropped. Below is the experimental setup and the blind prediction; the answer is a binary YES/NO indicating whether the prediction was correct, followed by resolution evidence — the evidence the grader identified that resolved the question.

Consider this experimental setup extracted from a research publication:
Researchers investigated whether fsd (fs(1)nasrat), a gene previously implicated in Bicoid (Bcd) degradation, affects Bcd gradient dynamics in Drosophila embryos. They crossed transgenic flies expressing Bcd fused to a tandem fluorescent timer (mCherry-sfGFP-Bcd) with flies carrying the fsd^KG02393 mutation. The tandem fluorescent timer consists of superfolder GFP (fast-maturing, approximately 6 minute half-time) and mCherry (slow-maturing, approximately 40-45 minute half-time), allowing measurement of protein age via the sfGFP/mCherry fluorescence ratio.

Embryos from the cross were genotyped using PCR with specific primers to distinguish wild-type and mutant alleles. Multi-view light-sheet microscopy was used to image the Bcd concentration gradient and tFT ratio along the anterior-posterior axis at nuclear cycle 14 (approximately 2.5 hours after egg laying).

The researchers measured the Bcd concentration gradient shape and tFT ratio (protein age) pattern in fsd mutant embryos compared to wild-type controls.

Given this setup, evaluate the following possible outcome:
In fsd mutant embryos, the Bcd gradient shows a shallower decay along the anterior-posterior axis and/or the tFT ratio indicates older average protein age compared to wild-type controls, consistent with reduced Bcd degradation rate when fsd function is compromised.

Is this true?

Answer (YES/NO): NO